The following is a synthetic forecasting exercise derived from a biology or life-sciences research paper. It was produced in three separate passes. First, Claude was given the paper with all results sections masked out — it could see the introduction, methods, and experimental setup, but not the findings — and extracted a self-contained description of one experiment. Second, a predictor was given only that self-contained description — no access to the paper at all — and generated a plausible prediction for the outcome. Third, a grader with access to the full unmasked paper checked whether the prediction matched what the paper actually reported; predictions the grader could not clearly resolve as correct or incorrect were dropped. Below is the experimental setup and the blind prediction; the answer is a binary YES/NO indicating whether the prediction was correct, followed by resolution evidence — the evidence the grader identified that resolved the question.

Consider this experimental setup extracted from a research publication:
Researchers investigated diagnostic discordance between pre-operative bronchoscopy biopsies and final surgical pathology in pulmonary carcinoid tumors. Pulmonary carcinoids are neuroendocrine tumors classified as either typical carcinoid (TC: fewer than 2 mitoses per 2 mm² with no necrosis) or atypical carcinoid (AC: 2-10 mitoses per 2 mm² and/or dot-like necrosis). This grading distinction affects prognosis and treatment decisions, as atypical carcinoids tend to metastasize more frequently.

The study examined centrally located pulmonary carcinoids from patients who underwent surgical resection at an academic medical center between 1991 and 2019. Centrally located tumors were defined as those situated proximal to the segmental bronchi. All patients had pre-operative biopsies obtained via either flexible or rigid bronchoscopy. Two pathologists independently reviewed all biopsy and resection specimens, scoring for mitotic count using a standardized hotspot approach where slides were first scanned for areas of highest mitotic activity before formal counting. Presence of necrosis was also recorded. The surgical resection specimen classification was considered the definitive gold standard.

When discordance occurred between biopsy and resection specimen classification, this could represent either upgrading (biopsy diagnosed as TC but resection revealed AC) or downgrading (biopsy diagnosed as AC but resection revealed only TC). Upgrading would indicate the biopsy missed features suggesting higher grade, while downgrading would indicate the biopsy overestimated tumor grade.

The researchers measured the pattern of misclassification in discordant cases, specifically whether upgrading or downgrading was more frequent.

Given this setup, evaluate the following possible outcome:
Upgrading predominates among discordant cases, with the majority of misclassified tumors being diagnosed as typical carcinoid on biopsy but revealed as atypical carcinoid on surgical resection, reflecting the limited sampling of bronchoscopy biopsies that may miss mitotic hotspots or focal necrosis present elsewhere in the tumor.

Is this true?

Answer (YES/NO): YES